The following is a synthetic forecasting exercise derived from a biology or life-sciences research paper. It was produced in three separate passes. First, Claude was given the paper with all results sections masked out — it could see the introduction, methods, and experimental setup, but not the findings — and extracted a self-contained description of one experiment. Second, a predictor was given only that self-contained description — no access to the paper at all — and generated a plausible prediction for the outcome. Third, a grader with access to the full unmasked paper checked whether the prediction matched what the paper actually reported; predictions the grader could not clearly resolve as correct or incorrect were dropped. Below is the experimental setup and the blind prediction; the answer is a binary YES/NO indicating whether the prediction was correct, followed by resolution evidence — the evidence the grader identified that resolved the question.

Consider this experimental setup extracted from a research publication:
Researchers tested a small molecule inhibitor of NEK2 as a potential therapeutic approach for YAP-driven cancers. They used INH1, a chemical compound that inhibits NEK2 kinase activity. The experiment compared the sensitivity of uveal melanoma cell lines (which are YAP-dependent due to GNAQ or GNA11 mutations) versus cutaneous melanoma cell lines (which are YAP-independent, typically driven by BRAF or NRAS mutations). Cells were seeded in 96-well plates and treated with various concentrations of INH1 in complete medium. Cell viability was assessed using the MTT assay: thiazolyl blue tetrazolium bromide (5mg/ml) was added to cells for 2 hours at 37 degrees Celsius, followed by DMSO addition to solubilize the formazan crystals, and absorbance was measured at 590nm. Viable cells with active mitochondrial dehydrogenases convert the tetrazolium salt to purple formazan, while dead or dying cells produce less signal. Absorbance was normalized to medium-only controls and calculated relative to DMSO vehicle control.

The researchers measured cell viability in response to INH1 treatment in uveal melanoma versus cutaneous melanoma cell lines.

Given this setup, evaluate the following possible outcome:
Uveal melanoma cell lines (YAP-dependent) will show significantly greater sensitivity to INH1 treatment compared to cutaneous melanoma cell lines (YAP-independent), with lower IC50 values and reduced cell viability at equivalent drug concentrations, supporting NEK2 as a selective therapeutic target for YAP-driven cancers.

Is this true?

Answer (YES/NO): YES